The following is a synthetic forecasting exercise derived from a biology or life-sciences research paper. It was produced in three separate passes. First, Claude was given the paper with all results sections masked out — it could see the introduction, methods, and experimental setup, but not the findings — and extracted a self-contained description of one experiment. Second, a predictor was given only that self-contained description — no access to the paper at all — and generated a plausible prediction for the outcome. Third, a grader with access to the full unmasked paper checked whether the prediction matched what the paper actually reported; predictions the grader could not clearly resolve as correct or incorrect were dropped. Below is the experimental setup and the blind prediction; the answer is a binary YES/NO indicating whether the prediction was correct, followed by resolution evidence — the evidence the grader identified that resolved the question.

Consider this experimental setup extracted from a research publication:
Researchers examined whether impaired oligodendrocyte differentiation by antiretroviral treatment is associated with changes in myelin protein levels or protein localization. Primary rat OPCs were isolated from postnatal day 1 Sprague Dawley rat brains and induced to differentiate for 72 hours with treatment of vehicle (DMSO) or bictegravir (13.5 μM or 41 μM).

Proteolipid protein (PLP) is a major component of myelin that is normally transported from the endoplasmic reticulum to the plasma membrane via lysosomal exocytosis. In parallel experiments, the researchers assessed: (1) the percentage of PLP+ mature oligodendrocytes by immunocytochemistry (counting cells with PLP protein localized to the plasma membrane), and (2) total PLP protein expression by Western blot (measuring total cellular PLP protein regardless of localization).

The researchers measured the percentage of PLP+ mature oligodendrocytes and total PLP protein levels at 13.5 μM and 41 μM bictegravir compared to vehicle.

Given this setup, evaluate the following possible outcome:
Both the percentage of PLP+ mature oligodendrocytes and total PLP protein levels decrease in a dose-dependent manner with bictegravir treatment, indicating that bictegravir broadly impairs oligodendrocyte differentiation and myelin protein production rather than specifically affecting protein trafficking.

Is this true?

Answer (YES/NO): NO